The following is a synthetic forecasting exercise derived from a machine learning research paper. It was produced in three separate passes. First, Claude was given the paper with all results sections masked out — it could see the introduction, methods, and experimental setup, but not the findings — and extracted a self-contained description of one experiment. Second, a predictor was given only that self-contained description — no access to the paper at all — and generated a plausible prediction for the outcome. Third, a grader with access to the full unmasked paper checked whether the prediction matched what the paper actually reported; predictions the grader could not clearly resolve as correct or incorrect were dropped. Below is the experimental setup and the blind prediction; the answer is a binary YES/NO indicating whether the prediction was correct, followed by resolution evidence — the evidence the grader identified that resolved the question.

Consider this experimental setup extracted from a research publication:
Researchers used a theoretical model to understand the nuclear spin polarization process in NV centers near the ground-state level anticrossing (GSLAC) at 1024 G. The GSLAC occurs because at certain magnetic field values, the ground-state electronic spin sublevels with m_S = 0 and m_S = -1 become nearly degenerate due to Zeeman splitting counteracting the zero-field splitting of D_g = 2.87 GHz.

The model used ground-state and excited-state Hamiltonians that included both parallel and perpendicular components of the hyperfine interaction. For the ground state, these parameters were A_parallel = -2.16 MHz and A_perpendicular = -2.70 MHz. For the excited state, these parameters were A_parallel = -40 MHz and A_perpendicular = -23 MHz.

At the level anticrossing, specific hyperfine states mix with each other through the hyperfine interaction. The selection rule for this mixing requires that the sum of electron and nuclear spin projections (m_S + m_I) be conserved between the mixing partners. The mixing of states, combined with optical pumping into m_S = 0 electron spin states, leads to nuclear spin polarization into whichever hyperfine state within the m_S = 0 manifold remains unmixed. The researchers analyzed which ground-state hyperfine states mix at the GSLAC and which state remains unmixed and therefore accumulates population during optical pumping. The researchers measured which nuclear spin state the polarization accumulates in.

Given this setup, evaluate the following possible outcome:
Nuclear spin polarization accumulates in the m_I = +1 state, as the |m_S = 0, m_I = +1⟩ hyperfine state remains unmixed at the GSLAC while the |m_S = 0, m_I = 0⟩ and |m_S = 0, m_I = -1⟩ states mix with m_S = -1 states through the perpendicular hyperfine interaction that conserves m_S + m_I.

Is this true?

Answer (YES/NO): YES